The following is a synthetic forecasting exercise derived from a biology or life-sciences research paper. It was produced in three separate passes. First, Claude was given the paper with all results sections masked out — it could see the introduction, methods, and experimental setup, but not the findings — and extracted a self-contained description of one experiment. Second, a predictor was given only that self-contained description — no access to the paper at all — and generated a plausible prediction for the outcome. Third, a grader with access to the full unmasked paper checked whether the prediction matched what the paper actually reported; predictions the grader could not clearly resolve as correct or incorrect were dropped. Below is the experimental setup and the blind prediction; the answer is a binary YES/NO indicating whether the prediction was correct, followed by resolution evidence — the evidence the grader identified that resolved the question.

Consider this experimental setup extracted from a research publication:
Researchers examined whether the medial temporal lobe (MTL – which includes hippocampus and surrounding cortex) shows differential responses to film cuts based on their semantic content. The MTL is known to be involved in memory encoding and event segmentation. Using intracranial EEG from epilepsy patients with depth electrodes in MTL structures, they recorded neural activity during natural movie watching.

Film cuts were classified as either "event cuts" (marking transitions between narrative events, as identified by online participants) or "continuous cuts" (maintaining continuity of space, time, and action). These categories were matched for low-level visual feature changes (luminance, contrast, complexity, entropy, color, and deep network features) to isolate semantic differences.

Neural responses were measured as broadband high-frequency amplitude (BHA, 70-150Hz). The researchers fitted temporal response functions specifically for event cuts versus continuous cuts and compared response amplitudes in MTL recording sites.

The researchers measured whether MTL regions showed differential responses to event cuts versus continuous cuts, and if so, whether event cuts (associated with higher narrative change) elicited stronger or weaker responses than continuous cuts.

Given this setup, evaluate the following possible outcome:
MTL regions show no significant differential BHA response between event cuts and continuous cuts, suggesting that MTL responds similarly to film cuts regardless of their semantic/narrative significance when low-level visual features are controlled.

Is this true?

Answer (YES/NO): NO